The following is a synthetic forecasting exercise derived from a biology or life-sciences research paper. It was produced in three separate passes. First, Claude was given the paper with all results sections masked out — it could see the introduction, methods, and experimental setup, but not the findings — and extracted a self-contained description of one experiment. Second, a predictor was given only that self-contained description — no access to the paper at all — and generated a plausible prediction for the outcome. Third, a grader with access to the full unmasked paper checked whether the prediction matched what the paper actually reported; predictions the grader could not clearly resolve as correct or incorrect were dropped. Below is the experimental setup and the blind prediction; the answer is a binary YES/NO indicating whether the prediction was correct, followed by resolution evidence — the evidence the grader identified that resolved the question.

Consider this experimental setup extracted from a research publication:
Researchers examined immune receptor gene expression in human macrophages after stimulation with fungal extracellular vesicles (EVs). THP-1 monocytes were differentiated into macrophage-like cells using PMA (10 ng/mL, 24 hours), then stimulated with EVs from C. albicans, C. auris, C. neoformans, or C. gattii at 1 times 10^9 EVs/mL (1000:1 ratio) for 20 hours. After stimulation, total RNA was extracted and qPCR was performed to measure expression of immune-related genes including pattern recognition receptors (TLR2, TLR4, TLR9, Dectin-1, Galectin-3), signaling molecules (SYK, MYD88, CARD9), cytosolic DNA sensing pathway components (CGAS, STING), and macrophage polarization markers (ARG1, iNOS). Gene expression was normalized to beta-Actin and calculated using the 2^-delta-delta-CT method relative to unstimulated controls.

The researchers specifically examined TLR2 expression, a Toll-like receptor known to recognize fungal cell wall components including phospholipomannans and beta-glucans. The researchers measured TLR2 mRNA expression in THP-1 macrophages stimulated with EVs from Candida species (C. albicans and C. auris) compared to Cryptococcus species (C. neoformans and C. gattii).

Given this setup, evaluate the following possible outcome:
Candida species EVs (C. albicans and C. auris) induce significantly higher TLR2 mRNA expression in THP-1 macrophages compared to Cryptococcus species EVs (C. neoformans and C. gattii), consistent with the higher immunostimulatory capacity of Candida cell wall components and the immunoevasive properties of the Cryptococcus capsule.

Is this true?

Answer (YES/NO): NO